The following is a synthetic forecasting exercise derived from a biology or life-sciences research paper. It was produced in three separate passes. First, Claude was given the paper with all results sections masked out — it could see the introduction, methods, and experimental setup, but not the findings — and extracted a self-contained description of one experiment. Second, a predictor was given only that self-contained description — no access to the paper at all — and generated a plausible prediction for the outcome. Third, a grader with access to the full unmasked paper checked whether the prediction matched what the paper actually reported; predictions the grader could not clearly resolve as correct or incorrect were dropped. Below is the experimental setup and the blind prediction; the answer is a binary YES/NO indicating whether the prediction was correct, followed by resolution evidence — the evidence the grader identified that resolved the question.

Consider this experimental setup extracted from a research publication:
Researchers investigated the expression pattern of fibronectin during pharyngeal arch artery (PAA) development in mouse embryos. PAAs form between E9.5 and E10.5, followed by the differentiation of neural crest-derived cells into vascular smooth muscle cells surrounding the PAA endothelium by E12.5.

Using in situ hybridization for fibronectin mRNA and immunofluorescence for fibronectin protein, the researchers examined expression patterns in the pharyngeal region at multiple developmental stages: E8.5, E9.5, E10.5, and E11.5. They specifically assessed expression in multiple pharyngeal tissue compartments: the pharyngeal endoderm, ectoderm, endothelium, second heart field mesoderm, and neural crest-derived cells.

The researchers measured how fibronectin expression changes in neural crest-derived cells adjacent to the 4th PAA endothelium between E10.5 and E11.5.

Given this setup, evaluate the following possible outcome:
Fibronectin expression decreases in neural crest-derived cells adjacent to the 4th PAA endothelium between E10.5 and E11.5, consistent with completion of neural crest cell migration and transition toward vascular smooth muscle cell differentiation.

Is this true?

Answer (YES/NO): NO